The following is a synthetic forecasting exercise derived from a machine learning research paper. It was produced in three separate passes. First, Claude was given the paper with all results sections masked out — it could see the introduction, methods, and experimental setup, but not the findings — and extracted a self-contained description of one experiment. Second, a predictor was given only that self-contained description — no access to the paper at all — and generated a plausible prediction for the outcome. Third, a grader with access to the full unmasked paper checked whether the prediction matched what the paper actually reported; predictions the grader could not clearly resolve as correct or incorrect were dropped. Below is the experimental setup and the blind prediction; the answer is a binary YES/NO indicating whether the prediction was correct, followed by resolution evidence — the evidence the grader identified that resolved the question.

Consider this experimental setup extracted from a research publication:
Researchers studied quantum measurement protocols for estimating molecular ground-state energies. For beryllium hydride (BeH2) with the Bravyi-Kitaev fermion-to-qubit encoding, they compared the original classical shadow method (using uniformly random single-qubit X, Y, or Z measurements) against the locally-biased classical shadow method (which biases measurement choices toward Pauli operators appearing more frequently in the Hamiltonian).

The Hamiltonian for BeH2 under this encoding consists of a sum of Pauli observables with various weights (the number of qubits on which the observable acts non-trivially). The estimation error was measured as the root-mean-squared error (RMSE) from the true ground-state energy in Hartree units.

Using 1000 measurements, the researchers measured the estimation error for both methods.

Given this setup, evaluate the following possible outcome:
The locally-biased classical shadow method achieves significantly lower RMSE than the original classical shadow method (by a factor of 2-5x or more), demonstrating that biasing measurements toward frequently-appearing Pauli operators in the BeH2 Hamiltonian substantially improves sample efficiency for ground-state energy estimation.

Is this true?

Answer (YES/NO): NO